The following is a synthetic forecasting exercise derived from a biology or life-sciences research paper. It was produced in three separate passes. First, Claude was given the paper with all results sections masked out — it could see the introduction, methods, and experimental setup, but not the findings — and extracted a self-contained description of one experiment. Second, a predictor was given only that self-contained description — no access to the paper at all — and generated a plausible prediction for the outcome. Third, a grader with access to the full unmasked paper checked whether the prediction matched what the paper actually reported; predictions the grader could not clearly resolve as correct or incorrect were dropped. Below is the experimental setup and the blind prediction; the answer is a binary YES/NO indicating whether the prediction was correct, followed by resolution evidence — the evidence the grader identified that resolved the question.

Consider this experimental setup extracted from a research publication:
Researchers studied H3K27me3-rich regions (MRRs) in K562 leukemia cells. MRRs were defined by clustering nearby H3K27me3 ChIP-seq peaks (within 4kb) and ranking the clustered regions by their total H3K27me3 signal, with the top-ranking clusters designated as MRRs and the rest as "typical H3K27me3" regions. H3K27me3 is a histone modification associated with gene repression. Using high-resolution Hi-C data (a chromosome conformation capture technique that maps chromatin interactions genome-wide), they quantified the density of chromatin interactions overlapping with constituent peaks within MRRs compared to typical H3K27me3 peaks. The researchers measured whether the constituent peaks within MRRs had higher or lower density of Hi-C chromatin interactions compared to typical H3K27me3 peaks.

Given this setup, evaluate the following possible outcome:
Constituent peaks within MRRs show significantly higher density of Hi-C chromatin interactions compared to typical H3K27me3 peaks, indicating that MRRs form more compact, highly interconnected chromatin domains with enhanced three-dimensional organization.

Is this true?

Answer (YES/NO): YES